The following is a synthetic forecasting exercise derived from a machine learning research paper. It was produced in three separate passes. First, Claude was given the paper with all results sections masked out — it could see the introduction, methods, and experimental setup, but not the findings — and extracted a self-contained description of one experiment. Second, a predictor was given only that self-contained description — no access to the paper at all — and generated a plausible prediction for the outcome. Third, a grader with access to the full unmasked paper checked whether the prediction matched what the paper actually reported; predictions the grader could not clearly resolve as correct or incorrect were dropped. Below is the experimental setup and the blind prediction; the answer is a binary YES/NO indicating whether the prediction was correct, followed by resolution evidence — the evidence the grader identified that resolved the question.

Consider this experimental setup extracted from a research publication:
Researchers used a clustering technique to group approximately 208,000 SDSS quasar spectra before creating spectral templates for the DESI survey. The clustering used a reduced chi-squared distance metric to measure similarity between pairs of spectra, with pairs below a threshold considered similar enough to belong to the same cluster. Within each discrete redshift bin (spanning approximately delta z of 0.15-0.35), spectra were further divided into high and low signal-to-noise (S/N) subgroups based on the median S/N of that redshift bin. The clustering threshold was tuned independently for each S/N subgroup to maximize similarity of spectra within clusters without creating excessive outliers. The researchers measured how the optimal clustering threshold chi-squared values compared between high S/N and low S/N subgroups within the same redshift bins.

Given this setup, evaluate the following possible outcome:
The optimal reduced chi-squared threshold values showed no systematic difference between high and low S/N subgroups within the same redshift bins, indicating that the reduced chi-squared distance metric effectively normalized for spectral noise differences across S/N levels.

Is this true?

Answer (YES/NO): NO